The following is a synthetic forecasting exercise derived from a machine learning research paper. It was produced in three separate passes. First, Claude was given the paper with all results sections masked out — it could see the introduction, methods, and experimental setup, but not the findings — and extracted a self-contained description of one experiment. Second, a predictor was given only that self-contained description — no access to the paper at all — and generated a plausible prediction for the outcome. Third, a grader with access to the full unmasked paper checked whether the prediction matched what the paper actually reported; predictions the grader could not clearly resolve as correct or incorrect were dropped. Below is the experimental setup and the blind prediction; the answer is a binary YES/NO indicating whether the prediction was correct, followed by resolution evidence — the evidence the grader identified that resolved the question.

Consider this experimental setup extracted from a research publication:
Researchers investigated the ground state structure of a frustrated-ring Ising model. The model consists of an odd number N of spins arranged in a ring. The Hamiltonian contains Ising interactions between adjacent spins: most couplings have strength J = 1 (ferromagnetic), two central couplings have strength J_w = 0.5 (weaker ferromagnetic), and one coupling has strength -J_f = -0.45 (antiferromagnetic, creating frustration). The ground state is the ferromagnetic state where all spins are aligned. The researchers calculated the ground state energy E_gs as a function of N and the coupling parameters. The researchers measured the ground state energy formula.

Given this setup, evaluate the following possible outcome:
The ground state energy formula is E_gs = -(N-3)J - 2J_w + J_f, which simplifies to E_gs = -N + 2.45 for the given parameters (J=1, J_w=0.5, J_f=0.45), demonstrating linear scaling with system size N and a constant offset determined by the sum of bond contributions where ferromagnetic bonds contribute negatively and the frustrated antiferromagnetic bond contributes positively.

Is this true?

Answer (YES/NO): YES